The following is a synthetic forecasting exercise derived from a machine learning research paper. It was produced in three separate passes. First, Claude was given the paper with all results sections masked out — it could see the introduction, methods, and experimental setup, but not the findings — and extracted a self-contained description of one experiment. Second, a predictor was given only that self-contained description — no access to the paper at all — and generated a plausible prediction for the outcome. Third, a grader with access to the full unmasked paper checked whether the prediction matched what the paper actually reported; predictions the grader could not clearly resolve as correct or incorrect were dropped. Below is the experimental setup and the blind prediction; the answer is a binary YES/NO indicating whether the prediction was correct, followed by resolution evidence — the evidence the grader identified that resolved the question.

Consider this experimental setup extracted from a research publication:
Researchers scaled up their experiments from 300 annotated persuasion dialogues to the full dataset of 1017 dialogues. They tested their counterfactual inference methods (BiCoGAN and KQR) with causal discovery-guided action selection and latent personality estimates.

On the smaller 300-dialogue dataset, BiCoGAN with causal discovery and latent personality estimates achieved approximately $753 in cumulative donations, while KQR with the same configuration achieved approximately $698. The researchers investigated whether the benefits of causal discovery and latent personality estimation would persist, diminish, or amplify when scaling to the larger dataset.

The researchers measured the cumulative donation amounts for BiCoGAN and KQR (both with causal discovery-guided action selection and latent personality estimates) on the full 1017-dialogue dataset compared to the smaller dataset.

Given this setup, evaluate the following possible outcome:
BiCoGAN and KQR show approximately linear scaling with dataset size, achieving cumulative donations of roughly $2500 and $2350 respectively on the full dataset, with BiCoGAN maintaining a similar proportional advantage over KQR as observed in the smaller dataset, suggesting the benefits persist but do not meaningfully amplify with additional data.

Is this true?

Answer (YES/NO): NO